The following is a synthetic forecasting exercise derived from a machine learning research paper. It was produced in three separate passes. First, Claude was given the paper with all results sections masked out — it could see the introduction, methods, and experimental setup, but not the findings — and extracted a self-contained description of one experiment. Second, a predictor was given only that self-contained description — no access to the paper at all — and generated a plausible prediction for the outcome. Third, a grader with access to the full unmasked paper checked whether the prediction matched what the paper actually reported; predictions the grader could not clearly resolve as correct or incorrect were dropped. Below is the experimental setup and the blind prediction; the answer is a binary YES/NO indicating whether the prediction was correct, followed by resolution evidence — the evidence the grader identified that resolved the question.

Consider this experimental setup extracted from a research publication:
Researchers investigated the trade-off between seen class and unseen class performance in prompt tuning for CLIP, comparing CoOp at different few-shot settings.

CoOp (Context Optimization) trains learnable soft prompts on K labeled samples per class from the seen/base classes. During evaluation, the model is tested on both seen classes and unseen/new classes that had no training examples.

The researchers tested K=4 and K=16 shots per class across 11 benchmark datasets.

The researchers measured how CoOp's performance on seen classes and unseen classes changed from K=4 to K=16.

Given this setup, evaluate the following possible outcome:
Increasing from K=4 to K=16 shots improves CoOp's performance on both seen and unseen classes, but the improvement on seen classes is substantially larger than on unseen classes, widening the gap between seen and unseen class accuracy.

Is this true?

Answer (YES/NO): NO